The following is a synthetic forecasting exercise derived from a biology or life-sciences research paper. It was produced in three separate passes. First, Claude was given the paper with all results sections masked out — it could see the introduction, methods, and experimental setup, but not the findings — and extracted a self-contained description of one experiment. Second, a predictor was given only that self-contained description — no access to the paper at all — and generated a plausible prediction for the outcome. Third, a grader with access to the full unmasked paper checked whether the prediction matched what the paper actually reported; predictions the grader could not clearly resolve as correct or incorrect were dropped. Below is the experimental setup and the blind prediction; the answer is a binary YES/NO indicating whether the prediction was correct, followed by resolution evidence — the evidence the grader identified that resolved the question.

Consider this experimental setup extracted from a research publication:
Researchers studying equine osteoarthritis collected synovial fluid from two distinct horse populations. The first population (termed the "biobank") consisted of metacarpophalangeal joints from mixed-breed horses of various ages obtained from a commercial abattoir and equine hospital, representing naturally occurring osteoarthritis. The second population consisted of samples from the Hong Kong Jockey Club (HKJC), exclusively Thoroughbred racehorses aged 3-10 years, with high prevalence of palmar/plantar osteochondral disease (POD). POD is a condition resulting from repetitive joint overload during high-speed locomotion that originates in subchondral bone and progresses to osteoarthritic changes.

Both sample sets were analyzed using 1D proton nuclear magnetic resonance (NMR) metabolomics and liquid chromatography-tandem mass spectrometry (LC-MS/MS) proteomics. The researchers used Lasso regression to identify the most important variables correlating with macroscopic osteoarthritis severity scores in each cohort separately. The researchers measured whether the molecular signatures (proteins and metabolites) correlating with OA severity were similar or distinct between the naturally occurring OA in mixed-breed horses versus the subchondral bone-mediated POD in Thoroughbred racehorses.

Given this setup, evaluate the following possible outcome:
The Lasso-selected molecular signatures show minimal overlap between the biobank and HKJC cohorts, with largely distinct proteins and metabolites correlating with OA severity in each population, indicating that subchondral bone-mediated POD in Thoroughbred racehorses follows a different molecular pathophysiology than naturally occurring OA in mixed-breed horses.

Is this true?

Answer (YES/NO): YES